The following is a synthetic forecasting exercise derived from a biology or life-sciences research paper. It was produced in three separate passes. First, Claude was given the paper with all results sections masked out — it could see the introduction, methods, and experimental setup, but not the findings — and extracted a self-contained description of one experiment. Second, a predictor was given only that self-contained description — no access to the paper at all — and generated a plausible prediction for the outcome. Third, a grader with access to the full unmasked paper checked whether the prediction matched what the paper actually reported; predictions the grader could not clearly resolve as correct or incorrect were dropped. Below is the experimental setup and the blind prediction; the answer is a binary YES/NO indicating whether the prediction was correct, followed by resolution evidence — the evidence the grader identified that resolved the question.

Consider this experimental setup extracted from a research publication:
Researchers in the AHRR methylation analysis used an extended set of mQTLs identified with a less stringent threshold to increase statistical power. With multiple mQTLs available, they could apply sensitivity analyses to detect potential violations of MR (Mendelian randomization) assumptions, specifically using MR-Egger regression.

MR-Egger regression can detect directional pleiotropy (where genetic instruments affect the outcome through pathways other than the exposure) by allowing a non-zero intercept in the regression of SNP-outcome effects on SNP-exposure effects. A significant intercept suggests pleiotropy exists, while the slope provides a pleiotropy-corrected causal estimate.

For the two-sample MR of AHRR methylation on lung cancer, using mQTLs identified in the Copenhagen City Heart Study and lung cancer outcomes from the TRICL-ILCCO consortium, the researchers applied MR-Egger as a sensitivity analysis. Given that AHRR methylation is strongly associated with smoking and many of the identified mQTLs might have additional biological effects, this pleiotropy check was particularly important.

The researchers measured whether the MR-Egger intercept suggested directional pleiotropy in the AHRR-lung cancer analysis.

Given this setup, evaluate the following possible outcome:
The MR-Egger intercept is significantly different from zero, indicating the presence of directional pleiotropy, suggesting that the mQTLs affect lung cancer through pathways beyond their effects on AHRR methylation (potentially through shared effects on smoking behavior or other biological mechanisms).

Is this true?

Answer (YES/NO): NO